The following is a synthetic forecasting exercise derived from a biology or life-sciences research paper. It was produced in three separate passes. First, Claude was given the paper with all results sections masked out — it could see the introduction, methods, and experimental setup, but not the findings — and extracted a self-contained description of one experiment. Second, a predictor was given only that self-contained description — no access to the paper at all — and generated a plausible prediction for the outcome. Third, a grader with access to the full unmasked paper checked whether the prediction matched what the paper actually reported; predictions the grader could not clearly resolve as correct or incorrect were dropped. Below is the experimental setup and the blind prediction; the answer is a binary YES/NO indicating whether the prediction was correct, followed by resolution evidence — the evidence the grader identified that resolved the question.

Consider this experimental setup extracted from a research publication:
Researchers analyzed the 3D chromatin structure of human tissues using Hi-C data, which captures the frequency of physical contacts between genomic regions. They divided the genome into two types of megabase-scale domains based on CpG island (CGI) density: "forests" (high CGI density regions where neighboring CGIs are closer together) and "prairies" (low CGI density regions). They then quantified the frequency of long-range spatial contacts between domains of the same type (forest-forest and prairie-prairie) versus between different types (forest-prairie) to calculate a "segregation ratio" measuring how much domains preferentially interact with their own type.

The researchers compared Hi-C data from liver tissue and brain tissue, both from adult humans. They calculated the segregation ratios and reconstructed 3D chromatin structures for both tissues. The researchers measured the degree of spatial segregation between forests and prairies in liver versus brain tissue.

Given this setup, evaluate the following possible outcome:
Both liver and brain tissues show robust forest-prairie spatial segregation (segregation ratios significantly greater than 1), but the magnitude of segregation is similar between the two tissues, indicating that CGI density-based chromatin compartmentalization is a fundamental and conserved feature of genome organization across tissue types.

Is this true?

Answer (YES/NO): NO